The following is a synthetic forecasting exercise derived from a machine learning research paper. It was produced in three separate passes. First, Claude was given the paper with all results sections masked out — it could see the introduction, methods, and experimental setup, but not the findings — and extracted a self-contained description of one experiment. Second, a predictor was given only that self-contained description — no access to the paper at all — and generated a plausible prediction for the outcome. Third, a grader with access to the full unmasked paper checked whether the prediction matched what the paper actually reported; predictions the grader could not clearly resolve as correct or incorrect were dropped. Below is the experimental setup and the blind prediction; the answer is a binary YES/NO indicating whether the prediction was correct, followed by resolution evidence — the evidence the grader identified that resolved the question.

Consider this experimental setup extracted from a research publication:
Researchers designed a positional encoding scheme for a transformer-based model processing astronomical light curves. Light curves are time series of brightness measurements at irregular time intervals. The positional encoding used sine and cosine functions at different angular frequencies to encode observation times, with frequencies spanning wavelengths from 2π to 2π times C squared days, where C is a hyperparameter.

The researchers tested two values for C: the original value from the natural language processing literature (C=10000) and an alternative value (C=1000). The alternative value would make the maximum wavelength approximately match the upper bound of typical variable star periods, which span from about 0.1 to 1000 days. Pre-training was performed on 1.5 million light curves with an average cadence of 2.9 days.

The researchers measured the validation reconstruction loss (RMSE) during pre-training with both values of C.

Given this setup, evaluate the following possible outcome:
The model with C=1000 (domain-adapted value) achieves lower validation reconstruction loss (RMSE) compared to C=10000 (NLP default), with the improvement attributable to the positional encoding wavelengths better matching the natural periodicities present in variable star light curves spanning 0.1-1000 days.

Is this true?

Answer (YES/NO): YES